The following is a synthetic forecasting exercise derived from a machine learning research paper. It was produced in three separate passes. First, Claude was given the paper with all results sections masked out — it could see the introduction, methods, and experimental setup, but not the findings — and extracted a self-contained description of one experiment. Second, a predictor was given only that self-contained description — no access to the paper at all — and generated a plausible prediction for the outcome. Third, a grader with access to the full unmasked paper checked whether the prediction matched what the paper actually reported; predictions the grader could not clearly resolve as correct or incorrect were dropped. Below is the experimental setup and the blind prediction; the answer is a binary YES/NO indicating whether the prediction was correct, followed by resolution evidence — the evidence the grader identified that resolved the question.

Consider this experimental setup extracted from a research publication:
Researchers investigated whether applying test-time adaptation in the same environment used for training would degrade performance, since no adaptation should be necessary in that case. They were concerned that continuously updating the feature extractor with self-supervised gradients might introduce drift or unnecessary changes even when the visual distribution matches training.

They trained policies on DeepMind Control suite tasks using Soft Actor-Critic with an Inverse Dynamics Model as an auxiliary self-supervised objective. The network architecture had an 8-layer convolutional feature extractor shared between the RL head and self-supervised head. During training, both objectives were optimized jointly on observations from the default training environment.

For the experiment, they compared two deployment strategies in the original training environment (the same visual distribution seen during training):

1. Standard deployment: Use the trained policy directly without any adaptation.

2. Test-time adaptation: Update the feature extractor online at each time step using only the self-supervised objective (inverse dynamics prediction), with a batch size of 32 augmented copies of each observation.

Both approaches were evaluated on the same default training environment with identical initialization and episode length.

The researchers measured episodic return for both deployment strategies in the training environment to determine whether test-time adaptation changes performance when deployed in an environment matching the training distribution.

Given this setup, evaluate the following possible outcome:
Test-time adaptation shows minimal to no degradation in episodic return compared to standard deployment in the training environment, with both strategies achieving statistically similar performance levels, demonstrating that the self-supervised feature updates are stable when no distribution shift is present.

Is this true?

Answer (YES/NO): YES